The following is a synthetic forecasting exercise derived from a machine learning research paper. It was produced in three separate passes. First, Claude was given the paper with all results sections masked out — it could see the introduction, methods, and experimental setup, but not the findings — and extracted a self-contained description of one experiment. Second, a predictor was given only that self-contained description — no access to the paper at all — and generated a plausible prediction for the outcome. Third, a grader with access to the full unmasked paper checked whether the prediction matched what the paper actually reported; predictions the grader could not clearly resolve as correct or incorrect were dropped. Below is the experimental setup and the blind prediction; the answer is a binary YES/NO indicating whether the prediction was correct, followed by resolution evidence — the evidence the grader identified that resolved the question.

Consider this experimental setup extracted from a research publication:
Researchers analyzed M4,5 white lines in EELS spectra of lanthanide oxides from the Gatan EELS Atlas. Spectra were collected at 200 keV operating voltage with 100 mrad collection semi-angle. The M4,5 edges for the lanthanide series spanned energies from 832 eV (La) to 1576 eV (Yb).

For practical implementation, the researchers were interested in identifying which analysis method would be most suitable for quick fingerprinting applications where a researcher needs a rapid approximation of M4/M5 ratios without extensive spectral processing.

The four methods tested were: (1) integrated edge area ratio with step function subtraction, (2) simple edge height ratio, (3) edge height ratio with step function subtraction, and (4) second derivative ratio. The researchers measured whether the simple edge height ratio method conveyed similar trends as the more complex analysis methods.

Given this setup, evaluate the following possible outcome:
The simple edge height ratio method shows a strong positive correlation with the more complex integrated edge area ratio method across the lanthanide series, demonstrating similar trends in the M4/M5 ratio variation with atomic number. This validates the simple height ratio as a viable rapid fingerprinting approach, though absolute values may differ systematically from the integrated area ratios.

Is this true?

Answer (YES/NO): YES